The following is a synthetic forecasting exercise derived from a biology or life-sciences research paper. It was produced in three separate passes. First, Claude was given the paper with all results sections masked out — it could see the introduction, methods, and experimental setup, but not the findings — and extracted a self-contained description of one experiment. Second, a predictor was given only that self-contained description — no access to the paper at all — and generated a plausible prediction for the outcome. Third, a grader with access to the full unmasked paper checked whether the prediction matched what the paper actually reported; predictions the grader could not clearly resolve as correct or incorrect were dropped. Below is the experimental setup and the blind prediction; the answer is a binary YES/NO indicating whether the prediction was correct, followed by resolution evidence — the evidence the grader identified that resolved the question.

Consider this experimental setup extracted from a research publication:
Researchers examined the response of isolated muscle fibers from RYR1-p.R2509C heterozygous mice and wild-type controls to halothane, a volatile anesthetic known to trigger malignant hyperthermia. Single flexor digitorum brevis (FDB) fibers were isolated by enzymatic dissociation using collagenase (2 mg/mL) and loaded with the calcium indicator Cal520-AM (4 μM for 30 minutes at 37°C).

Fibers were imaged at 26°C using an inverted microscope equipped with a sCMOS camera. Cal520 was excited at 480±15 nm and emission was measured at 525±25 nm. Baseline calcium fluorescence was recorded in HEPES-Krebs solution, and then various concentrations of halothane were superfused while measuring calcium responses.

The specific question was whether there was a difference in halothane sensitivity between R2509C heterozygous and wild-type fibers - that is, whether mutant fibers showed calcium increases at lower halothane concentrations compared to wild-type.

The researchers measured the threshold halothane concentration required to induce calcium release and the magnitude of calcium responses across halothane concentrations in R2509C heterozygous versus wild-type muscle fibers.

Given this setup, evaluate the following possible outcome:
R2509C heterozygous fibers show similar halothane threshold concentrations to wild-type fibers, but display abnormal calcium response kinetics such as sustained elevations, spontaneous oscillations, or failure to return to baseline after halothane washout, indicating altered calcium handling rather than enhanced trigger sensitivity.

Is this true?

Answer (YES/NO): NO